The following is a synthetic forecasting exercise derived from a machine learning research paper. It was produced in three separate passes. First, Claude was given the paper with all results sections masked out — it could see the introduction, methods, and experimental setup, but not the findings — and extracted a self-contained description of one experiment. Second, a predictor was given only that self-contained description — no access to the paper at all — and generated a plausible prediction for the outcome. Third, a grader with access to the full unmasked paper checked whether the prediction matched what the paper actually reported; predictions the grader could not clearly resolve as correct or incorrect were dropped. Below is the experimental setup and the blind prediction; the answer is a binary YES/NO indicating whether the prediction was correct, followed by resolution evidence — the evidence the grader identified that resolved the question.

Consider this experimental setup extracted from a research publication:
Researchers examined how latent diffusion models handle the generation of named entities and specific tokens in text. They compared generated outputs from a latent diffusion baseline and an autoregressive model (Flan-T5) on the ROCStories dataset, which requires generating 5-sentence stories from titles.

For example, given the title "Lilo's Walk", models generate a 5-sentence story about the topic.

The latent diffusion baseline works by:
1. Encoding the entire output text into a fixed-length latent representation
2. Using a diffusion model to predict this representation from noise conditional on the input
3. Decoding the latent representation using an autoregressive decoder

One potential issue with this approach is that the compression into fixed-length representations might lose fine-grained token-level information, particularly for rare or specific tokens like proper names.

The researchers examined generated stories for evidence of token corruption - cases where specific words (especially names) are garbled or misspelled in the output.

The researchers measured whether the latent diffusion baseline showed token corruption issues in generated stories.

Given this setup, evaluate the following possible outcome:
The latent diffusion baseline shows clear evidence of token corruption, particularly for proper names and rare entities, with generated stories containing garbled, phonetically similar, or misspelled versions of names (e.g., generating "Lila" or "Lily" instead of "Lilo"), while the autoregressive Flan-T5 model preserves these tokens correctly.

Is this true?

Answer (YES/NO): YES